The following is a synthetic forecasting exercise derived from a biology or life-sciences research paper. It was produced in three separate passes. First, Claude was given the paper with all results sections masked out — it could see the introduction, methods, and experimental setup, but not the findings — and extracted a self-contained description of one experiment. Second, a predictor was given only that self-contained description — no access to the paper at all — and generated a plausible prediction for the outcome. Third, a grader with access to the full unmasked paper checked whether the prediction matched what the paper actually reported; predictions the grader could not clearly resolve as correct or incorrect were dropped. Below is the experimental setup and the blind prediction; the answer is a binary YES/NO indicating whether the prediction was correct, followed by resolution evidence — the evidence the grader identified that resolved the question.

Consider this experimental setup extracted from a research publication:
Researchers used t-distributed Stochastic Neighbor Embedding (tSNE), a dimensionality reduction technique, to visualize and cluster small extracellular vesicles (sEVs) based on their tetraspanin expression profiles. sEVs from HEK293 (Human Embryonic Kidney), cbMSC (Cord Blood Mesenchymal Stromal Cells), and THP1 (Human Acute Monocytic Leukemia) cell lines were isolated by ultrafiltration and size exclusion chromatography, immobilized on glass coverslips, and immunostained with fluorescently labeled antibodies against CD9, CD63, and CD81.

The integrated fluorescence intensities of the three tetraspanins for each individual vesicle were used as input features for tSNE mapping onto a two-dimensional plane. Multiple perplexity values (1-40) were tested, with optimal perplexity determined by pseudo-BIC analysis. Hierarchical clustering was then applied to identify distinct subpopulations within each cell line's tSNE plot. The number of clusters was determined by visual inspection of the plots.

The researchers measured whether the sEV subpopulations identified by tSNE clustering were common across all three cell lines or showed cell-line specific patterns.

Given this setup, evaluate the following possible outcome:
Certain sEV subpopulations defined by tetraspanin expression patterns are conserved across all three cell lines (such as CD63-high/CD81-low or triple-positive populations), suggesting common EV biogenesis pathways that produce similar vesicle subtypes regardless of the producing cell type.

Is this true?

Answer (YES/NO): YES